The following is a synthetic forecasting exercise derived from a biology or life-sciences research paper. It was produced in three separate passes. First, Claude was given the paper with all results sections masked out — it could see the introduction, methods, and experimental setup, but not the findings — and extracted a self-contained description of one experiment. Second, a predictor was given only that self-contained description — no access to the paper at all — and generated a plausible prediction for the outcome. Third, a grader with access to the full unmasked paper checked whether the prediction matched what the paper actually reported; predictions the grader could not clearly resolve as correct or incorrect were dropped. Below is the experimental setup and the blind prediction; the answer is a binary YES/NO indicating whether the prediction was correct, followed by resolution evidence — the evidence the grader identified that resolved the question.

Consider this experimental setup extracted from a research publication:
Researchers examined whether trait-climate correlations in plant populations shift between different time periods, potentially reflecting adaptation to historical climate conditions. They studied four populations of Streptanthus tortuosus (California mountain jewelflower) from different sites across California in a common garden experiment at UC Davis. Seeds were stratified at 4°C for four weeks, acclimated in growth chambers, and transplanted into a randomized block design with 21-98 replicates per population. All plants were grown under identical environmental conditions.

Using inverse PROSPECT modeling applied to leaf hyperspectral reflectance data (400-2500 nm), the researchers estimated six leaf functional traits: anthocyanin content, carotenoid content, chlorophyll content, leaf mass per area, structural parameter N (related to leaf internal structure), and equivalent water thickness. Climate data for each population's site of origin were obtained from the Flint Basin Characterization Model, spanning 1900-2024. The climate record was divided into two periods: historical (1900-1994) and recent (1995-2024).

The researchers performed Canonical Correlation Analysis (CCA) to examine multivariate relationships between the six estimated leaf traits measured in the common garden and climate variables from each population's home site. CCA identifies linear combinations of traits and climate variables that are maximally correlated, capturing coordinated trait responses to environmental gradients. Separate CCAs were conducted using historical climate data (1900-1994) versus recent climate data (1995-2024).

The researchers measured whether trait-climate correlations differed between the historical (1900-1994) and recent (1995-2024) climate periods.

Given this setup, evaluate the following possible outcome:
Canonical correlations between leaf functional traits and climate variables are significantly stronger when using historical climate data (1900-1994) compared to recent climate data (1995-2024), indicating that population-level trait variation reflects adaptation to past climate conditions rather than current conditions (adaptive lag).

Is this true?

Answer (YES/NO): NO